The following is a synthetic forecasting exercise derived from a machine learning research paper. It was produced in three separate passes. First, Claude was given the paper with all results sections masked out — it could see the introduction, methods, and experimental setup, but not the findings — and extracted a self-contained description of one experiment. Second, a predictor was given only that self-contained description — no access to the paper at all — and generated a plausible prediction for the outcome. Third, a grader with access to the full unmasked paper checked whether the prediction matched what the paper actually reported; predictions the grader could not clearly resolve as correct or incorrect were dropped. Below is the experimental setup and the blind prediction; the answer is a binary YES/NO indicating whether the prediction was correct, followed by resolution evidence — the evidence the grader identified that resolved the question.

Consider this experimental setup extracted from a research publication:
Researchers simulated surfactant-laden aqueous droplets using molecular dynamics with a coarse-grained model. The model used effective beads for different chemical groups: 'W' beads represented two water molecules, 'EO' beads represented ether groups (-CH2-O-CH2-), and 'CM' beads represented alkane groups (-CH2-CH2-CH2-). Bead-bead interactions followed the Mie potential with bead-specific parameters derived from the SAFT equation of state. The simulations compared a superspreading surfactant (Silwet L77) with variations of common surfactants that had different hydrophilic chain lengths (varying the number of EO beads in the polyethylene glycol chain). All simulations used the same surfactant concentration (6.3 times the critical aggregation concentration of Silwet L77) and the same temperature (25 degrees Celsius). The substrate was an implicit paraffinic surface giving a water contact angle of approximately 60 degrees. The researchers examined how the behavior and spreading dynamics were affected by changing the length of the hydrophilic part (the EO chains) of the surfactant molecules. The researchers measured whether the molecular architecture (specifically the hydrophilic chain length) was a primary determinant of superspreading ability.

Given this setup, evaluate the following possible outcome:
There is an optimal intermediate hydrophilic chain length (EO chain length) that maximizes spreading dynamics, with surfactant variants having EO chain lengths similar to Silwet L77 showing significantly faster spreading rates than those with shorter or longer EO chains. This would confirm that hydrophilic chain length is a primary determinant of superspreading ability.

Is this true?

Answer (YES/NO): NO